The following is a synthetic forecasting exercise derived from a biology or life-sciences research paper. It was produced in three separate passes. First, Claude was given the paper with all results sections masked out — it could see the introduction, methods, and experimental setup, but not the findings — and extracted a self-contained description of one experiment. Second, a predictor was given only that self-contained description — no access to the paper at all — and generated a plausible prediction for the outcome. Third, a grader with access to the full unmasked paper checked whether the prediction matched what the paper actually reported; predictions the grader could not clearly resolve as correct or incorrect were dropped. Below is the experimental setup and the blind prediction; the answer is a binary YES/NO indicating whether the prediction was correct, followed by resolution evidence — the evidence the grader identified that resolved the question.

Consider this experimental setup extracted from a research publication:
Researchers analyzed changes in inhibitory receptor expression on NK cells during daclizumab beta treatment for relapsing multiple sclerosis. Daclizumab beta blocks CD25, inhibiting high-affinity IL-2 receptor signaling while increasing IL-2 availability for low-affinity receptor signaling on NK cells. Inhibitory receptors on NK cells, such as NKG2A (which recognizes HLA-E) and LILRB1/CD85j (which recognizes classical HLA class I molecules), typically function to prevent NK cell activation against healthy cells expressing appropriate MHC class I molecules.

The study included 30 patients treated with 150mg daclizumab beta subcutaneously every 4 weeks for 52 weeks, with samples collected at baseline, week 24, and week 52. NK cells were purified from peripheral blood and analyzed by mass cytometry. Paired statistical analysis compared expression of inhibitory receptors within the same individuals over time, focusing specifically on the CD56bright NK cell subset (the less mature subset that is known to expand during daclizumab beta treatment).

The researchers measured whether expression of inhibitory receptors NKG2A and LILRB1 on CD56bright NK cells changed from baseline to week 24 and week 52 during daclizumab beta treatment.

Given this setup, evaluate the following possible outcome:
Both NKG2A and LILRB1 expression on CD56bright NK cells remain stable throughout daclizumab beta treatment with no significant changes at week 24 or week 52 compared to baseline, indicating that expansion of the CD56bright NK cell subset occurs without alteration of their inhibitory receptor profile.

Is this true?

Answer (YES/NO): NO